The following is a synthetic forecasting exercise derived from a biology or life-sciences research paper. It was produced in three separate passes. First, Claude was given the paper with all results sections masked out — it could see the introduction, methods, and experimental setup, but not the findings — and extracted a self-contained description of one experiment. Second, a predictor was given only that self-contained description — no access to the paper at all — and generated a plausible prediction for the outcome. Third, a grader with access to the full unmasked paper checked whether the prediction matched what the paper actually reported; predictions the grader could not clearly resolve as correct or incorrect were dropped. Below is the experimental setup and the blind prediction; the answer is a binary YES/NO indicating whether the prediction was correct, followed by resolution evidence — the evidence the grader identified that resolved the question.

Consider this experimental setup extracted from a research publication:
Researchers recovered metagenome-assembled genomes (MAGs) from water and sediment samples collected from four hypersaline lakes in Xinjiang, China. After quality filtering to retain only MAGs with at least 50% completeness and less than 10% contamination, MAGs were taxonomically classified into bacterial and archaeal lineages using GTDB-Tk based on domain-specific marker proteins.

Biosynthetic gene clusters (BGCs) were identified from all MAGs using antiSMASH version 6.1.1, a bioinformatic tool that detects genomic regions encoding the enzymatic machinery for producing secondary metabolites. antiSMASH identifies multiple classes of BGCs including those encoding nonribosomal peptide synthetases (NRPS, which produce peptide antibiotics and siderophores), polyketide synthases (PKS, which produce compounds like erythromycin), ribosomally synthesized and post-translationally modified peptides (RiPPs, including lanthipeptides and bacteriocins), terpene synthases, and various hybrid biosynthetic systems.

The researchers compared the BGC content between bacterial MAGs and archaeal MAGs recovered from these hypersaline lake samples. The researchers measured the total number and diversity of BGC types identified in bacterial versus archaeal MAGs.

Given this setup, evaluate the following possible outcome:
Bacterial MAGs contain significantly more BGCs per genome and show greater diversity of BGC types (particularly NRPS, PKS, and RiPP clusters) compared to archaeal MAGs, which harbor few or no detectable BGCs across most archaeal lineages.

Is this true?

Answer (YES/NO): YES